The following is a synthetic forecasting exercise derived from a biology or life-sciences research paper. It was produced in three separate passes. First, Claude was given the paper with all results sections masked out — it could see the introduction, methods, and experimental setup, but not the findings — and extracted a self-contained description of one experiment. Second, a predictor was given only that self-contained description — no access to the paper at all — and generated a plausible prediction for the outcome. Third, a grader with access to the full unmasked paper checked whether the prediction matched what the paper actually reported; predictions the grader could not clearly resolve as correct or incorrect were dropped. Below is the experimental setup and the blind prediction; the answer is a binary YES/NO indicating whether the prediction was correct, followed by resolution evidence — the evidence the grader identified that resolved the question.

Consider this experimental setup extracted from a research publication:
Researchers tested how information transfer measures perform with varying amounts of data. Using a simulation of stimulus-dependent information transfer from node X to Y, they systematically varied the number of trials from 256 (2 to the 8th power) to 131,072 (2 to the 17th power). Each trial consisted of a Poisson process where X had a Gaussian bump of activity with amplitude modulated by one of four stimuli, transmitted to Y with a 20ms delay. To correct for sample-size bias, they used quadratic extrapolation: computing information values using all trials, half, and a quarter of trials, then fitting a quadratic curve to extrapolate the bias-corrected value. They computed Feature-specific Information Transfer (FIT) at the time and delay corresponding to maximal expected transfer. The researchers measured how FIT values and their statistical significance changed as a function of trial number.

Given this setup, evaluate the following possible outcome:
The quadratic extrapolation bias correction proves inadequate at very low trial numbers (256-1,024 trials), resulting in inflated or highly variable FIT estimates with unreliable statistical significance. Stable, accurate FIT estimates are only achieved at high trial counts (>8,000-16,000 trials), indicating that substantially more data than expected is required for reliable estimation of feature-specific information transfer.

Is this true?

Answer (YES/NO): NO